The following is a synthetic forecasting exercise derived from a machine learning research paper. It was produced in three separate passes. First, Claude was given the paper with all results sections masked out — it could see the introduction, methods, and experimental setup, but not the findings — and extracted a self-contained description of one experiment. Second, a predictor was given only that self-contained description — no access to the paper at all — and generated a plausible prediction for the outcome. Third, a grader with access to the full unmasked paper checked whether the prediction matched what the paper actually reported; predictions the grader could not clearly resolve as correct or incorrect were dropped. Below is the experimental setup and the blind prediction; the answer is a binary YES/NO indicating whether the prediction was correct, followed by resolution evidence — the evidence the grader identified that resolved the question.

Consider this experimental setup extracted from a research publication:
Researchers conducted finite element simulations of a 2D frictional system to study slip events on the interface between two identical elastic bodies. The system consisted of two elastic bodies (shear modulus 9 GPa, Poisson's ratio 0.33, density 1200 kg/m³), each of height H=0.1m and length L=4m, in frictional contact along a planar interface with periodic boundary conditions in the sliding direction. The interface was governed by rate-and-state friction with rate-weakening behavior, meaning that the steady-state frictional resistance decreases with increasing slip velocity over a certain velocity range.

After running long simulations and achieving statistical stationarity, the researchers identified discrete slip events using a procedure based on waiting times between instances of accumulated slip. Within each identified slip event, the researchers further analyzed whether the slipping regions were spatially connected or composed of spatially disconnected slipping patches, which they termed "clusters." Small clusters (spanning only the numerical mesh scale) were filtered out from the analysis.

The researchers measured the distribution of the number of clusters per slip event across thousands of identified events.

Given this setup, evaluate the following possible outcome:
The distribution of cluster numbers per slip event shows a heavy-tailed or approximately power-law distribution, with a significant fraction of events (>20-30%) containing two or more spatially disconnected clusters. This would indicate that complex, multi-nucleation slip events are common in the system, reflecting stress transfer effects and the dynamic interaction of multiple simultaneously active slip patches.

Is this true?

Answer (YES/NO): NO